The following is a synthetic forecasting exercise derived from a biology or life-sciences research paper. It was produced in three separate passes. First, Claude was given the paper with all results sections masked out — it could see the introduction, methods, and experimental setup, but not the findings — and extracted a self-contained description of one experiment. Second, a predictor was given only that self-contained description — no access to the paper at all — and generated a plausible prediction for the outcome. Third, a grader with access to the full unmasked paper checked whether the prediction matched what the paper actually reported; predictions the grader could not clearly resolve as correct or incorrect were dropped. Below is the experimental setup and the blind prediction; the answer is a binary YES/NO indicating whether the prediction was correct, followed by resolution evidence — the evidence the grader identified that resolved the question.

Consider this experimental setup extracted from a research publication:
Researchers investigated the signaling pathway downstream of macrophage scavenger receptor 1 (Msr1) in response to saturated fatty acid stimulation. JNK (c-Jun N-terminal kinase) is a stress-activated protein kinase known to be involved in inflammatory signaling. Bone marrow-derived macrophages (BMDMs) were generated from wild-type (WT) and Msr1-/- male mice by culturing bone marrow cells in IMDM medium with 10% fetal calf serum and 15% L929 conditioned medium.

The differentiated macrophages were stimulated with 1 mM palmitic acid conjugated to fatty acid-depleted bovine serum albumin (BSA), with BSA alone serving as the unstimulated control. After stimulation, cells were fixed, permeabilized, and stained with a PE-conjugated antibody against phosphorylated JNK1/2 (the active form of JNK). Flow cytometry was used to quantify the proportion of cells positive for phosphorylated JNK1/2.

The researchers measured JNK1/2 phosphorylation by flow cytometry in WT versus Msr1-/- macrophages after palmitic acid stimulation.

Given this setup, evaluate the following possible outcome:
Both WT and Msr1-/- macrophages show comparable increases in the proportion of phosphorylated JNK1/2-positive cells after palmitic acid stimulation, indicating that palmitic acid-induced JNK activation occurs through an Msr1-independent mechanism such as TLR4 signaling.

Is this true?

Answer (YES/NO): NO